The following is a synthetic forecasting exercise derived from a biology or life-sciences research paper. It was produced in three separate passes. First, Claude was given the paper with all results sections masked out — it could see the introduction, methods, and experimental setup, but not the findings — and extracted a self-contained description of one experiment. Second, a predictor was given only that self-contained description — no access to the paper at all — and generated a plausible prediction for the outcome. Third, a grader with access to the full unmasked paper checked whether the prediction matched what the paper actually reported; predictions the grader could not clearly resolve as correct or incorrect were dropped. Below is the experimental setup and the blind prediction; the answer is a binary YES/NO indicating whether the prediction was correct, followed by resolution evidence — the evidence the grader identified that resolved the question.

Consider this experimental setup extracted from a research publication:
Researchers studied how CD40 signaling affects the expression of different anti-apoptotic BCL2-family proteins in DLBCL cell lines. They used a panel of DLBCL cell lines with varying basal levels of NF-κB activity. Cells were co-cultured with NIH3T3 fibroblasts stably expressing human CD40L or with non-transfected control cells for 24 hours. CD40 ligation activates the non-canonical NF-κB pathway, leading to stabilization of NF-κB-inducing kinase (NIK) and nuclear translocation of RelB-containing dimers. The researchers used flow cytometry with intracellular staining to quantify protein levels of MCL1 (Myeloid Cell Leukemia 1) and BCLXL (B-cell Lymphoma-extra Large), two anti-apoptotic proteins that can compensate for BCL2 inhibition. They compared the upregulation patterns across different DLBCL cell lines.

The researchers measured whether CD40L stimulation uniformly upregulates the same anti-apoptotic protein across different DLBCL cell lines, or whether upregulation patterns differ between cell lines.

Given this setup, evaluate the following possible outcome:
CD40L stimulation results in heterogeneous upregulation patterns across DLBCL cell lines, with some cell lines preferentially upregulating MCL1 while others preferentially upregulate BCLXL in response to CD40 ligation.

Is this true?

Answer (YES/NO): YES